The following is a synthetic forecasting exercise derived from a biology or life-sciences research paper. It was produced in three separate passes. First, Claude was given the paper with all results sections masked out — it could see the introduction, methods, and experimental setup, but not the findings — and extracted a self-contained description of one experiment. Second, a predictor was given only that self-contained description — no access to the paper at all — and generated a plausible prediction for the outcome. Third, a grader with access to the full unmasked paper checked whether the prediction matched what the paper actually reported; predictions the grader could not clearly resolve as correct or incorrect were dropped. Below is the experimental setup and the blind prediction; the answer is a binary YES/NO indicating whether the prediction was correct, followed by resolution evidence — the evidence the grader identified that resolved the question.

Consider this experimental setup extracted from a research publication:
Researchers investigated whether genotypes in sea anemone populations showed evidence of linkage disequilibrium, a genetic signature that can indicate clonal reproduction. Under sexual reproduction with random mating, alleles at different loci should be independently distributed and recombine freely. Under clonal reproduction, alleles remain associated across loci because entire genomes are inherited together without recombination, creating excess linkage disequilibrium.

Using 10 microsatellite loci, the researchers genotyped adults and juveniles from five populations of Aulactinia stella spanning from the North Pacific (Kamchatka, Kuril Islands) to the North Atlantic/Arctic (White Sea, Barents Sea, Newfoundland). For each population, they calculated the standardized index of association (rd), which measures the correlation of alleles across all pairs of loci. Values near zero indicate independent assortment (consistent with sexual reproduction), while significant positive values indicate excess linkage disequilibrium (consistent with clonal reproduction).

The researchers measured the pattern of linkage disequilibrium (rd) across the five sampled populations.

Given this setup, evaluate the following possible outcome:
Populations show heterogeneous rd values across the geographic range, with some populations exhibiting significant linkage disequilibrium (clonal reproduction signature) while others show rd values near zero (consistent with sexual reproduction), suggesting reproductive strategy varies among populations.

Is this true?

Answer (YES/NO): YES